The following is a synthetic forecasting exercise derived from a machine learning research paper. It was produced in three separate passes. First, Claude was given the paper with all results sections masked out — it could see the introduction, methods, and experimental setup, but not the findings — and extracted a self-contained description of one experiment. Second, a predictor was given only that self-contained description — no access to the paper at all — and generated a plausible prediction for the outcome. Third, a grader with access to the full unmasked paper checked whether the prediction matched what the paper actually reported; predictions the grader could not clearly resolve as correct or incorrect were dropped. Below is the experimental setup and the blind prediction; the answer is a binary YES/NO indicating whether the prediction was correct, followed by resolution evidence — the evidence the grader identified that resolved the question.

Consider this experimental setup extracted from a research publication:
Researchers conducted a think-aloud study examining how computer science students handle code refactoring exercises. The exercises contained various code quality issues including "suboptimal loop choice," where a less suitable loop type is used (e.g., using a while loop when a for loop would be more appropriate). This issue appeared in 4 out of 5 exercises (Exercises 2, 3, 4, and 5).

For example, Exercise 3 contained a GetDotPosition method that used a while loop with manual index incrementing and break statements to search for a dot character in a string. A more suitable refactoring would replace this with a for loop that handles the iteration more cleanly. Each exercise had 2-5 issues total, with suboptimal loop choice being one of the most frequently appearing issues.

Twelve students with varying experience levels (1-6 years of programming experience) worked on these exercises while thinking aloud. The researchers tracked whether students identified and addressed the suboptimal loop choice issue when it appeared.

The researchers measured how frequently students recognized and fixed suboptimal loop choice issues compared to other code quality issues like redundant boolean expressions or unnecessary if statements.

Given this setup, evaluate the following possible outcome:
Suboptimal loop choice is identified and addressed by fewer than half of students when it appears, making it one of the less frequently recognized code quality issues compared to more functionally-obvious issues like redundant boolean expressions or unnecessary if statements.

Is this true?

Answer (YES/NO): YES